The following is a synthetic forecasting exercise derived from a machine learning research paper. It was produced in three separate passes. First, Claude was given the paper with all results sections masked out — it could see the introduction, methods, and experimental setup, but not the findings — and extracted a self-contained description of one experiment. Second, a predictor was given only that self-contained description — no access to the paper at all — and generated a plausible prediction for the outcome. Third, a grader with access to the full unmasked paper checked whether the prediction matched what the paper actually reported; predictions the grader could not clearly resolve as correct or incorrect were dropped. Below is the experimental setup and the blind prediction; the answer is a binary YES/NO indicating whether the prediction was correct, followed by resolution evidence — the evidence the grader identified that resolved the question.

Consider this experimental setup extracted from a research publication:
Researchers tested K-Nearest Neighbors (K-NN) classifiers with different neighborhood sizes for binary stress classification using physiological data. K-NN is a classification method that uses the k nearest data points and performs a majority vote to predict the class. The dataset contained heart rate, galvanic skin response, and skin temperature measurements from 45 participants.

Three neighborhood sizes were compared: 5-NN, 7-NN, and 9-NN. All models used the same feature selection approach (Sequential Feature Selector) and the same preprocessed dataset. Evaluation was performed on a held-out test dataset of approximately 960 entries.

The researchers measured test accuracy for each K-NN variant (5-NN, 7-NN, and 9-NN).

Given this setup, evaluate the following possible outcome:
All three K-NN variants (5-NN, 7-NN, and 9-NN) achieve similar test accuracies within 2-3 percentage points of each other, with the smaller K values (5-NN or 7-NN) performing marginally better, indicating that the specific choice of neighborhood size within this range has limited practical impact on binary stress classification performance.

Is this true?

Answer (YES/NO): NO